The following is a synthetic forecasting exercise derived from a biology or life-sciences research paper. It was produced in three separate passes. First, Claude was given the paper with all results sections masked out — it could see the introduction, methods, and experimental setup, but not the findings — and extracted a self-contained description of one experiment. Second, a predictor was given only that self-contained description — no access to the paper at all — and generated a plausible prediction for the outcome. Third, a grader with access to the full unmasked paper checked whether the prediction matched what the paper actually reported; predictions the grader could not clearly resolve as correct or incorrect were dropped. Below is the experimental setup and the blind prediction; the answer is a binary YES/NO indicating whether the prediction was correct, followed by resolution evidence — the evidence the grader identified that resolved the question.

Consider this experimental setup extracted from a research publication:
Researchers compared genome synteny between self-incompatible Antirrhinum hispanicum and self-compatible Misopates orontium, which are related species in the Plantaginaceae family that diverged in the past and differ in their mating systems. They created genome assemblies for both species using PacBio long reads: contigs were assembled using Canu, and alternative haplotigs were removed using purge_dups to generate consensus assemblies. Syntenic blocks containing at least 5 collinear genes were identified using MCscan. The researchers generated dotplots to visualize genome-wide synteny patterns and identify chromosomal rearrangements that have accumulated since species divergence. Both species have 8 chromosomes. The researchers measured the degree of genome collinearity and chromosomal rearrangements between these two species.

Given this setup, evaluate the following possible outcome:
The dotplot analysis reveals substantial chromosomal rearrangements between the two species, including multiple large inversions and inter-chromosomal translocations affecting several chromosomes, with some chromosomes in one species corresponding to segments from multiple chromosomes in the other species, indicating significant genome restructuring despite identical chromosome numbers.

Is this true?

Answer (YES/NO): NO